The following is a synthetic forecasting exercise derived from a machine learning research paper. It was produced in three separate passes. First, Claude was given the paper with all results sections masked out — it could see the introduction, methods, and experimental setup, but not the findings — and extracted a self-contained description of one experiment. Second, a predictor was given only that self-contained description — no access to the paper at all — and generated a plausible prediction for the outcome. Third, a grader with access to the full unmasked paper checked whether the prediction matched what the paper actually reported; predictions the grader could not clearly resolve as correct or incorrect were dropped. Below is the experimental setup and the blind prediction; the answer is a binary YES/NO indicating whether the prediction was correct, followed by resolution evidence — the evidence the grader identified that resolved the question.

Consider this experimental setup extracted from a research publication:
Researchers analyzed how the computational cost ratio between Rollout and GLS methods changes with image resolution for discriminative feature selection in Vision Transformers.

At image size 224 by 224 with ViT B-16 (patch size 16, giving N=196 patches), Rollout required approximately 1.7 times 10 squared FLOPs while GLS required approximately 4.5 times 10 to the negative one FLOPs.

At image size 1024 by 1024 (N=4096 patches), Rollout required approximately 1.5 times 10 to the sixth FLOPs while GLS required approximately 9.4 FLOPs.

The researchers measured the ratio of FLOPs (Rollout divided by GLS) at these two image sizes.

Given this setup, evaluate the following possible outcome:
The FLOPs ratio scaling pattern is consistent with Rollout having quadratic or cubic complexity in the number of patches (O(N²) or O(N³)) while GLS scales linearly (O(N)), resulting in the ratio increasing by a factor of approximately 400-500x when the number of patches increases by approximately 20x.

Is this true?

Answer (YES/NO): YES